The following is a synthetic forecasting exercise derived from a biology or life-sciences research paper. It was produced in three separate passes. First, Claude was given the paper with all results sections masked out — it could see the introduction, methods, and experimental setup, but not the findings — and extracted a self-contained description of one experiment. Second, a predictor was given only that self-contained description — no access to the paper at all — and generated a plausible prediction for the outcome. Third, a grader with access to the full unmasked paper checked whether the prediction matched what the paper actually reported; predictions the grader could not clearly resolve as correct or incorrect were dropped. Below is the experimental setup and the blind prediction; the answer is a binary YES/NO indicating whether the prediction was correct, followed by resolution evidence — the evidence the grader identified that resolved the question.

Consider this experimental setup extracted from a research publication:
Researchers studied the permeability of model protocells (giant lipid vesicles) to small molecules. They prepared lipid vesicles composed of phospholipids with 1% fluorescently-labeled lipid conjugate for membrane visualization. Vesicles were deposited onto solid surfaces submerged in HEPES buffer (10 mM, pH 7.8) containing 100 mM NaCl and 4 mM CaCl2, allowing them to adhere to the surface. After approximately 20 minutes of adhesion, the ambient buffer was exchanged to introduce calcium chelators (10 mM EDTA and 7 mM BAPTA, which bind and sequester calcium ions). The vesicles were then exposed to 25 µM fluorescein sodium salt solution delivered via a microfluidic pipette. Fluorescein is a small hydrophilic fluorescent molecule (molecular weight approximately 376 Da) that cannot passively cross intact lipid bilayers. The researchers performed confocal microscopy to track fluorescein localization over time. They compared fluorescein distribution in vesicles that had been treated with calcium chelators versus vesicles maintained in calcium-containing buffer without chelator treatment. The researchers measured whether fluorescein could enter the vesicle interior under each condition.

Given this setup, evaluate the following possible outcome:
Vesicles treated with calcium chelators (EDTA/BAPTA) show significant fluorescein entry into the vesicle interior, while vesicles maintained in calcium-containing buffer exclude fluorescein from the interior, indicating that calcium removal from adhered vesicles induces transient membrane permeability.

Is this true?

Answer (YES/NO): NO